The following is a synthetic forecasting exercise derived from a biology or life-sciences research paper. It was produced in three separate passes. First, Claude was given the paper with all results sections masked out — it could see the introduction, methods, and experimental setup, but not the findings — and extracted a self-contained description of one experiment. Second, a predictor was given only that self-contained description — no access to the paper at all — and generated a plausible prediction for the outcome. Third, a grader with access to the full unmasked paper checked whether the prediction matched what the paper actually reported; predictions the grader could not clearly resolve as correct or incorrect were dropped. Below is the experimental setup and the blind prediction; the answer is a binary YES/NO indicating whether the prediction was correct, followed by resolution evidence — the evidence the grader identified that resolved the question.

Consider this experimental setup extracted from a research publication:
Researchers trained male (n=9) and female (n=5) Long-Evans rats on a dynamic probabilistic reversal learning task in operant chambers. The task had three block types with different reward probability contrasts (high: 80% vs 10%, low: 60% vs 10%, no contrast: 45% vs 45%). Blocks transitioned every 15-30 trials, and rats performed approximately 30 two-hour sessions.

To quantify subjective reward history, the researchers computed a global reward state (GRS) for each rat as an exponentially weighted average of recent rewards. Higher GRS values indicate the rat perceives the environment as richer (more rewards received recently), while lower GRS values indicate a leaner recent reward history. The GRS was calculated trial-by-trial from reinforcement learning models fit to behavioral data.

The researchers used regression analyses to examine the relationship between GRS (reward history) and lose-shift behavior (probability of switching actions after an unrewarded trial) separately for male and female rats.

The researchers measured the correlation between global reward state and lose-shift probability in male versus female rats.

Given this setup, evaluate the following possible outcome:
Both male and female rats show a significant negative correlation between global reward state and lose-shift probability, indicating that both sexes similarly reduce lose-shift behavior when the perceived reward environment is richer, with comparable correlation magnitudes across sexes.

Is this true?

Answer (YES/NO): NO